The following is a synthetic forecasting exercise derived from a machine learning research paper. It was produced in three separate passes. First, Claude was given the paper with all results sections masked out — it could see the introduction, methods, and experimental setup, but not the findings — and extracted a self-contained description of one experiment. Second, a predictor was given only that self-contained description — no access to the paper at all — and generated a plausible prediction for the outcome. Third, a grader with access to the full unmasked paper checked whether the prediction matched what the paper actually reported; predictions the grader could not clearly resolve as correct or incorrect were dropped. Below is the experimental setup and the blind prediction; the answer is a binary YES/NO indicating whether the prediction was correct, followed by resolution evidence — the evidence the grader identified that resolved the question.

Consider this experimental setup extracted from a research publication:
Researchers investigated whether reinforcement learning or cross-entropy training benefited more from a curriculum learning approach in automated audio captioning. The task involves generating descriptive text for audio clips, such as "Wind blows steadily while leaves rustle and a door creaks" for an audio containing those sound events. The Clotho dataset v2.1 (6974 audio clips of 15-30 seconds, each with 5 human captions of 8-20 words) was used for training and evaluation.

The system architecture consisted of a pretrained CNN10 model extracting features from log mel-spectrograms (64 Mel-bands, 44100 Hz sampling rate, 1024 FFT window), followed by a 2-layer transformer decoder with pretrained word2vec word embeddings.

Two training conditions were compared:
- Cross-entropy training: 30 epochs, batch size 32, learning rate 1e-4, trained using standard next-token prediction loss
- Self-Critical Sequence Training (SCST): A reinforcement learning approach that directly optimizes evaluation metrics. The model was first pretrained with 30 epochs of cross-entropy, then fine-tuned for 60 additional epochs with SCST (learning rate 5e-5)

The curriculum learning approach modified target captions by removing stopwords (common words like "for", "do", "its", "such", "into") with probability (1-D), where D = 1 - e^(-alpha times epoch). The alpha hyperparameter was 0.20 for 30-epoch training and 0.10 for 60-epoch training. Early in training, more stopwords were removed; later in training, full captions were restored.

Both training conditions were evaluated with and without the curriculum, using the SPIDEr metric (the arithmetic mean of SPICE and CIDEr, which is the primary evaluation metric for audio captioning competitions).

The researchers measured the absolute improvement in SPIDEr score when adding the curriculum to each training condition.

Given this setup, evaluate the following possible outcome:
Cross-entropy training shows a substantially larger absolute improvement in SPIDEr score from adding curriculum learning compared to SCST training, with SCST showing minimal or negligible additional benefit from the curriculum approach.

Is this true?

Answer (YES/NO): NO